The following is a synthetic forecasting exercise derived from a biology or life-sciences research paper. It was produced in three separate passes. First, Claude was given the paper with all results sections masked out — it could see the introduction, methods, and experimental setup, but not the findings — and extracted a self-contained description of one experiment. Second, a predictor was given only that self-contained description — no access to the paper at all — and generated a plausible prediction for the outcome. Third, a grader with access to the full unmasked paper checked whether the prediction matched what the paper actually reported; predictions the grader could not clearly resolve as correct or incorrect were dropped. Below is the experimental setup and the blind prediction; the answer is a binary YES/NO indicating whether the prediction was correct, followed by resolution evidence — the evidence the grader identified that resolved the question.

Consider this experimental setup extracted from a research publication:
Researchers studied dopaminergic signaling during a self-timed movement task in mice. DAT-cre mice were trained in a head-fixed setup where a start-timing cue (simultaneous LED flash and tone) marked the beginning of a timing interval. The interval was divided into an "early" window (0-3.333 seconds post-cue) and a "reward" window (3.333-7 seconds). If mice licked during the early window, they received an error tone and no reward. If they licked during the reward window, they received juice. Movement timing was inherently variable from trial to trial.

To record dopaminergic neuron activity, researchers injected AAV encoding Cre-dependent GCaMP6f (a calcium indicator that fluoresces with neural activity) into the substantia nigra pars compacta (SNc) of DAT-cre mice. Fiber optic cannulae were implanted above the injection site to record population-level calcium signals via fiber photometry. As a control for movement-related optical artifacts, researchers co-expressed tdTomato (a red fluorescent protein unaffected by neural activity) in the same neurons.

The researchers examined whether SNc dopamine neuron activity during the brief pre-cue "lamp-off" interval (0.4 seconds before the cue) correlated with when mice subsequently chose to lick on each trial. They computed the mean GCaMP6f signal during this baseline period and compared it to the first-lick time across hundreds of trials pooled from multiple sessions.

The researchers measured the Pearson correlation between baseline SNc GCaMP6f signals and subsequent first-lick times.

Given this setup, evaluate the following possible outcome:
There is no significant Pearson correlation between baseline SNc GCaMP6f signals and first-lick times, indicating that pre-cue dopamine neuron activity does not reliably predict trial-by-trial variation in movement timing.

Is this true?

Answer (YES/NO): NO